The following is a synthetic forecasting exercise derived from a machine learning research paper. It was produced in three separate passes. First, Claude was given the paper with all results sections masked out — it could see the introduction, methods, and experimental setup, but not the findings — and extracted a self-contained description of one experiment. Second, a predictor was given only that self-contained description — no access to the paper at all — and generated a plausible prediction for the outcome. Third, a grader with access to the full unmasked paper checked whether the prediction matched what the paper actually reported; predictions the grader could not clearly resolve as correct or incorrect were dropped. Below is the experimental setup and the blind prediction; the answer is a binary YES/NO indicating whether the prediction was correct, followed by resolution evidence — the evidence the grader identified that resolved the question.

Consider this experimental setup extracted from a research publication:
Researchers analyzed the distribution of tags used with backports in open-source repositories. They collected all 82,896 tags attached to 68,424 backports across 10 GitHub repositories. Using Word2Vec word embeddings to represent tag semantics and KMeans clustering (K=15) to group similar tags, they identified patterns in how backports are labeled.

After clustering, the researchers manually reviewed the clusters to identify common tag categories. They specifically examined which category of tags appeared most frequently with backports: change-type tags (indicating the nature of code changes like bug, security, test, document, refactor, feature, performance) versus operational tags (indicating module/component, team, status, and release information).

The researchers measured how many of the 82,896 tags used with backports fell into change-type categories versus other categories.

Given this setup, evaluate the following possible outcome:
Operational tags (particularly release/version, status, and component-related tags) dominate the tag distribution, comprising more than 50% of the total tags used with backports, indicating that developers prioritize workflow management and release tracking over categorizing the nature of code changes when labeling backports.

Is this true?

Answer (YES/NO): YES